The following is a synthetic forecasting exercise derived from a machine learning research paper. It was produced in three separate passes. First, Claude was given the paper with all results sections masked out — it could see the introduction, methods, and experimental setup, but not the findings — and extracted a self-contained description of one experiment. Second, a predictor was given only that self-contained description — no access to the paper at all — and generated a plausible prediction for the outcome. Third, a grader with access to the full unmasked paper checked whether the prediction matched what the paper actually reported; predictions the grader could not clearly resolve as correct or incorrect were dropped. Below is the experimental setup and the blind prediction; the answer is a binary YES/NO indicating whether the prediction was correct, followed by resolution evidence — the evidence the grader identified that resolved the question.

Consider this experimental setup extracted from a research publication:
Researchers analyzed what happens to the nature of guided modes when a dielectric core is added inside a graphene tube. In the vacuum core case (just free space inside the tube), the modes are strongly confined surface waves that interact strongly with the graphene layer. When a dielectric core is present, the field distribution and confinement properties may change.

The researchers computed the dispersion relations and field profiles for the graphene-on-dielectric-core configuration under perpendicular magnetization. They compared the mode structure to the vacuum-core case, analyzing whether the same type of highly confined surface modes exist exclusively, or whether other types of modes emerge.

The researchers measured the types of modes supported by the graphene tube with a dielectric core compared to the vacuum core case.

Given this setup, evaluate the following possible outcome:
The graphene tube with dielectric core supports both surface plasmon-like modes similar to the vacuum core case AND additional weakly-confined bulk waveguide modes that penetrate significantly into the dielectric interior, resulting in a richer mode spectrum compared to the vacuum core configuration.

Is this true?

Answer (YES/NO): YES